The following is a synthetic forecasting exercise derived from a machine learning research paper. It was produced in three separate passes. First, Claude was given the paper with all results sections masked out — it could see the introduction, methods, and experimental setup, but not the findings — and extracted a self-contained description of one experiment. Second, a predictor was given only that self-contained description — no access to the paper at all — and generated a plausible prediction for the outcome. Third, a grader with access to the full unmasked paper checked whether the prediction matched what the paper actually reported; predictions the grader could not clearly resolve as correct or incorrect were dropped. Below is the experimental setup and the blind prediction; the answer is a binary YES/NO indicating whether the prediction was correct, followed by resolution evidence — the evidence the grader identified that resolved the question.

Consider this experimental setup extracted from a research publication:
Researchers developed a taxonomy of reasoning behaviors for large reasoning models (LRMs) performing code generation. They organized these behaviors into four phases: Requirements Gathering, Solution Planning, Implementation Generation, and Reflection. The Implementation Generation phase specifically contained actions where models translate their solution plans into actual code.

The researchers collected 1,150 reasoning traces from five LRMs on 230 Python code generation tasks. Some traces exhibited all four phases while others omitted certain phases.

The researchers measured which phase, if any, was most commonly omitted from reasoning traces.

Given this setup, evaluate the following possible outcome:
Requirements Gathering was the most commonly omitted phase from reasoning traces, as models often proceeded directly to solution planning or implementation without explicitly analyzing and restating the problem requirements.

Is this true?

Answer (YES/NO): NO